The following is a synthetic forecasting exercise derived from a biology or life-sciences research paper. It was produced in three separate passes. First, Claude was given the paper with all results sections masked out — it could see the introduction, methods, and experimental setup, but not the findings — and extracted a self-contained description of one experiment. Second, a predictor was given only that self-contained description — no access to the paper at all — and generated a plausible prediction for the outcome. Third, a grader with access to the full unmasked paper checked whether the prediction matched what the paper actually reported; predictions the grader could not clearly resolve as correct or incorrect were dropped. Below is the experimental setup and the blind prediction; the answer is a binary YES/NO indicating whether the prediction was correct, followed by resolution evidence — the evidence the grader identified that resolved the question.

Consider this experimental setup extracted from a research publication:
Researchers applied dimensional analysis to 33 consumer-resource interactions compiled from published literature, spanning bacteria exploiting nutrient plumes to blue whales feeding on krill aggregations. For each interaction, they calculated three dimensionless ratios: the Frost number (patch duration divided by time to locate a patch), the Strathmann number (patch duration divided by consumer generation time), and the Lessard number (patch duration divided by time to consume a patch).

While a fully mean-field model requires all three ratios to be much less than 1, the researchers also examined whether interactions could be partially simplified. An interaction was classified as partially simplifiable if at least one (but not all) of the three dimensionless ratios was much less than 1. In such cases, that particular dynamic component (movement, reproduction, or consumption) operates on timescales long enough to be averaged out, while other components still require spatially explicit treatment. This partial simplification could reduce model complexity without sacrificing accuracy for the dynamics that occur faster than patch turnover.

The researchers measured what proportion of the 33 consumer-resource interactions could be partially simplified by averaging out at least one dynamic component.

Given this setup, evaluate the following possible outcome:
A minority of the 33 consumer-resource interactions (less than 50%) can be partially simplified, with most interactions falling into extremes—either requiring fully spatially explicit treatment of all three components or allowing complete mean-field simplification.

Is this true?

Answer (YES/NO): NO